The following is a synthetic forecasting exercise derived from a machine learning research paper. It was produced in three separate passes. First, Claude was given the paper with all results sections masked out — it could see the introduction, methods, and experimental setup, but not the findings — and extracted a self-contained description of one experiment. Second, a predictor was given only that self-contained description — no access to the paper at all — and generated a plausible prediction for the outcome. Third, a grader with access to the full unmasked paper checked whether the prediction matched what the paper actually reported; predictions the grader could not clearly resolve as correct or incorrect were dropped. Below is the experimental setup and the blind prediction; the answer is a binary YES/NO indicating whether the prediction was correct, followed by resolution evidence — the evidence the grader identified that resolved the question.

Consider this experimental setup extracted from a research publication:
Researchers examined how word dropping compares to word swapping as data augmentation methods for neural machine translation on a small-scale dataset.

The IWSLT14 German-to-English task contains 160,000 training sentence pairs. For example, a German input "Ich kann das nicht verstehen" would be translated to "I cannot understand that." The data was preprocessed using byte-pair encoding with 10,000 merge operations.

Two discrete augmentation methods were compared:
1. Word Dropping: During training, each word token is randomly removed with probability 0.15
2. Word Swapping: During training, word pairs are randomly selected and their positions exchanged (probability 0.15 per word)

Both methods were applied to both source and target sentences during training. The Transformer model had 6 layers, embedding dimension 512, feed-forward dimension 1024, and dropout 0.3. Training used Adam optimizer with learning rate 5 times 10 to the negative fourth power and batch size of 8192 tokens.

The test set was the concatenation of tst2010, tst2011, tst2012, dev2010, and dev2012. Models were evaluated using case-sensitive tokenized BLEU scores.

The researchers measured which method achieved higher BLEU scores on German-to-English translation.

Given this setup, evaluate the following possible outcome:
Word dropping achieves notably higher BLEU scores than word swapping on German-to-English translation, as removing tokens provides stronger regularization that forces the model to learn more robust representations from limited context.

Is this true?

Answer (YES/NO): NO